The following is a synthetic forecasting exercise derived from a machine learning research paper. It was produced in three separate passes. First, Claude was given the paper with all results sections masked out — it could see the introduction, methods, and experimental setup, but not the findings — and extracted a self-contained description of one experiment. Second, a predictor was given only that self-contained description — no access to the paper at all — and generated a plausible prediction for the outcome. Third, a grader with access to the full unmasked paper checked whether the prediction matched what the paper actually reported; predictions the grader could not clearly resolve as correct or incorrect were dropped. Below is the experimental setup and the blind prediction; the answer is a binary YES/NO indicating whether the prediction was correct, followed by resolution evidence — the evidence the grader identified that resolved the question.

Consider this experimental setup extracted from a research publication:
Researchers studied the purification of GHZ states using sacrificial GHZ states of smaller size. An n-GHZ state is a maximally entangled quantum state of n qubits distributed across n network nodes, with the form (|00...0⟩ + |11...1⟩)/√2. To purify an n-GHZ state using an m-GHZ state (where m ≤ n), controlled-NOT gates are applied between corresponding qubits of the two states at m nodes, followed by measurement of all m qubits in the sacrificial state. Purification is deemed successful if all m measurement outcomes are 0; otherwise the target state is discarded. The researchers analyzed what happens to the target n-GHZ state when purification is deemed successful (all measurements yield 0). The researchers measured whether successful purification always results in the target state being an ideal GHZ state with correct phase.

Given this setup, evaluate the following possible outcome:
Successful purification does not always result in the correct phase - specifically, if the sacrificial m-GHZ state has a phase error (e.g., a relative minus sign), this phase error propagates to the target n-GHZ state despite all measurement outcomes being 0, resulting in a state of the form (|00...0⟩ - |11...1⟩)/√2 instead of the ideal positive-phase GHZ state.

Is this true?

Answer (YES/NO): YES